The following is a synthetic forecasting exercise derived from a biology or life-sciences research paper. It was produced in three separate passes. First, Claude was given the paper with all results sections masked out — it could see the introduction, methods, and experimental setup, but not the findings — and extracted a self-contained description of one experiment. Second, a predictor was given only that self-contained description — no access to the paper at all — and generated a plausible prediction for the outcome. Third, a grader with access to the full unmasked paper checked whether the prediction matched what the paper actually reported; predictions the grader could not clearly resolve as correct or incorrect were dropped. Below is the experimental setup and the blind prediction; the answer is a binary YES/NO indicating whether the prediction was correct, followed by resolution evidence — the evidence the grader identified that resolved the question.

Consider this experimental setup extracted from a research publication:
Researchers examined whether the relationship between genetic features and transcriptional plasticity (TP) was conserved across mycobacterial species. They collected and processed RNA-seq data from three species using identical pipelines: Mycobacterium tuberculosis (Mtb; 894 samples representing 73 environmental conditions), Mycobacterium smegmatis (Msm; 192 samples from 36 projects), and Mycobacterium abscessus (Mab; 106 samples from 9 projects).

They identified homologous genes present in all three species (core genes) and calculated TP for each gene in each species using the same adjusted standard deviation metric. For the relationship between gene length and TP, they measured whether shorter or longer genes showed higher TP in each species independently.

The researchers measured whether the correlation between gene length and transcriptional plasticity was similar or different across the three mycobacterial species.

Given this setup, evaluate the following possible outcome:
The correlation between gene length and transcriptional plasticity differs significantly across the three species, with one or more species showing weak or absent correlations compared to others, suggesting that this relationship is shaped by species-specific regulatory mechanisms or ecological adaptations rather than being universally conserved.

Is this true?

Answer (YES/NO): NO